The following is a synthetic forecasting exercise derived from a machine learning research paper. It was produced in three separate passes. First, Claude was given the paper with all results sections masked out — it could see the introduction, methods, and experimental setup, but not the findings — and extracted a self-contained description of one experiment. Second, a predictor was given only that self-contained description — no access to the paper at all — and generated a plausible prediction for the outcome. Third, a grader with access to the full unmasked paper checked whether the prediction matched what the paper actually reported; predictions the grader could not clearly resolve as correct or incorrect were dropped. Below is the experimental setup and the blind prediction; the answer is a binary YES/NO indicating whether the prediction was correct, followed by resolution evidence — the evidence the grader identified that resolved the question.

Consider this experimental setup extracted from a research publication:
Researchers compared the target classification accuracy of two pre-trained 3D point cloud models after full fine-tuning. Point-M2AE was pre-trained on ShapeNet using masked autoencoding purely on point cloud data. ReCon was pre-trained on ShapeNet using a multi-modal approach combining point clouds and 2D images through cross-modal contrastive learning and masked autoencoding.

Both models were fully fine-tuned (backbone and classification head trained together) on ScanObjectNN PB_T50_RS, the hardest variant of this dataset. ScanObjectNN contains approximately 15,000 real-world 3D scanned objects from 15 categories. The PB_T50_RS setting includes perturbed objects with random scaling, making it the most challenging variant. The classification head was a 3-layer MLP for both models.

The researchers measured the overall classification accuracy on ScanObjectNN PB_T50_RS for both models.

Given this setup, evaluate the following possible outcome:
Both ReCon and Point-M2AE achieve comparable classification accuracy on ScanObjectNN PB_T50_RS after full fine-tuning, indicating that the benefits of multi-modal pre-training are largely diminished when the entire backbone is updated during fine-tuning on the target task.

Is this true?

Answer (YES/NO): NO